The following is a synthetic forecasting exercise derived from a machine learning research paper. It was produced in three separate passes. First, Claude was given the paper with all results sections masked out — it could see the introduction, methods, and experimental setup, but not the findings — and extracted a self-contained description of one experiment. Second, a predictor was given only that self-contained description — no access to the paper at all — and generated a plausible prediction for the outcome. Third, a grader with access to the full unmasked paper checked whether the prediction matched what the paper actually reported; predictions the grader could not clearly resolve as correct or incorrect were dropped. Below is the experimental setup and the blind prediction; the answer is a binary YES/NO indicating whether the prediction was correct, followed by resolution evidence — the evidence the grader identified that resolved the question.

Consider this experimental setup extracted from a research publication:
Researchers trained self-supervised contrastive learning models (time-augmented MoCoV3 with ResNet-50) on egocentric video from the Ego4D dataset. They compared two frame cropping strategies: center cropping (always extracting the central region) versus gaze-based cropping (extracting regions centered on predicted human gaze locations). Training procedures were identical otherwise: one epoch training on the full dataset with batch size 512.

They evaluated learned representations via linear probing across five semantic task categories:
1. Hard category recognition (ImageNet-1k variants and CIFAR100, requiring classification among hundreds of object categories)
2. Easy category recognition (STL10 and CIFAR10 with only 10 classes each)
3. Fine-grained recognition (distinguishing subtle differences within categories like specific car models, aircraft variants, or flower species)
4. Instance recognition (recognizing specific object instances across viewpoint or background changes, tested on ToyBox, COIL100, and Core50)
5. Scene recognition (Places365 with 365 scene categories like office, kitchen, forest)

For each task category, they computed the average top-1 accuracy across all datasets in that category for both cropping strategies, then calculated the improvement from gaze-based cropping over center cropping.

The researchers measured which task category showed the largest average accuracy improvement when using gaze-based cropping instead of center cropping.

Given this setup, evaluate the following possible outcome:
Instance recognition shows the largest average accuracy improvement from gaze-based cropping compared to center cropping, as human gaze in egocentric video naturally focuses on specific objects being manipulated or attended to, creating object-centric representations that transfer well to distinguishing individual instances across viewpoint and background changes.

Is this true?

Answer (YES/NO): YES